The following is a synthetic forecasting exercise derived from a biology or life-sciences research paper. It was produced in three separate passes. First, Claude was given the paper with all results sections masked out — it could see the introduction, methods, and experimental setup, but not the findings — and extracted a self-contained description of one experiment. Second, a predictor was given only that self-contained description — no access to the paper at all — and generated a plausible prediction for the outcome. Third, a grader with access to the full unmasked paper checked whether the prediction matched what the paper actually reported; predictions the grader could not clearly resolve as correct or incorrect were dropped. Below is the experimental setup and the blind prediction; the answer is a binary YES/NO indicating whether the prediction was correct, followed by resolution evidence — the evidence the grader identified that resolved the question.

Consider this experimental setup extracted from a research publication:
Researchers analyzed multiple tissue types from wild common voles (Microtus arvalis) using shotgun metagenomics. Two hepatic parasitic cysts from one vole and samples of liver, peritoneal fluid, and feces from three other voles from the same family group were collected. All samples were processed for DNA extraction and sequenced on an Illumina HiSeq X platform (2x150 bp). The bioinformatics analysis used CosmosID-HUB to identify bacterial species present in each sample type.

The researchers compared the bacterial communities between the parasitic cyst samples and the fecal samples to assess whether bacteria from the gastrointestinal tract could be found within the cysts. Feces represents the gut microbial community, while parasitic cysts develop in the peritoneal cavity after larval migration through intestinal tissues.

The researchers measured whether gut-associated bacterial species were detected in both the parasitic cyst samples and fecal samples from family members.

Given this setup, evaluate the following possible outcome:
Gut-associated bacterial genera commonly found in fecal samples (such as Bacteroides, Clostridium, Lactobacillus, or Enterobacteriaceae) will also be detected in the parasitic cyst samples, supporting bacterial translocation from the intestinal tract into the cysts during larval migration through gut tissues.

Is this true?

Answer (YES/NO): YES